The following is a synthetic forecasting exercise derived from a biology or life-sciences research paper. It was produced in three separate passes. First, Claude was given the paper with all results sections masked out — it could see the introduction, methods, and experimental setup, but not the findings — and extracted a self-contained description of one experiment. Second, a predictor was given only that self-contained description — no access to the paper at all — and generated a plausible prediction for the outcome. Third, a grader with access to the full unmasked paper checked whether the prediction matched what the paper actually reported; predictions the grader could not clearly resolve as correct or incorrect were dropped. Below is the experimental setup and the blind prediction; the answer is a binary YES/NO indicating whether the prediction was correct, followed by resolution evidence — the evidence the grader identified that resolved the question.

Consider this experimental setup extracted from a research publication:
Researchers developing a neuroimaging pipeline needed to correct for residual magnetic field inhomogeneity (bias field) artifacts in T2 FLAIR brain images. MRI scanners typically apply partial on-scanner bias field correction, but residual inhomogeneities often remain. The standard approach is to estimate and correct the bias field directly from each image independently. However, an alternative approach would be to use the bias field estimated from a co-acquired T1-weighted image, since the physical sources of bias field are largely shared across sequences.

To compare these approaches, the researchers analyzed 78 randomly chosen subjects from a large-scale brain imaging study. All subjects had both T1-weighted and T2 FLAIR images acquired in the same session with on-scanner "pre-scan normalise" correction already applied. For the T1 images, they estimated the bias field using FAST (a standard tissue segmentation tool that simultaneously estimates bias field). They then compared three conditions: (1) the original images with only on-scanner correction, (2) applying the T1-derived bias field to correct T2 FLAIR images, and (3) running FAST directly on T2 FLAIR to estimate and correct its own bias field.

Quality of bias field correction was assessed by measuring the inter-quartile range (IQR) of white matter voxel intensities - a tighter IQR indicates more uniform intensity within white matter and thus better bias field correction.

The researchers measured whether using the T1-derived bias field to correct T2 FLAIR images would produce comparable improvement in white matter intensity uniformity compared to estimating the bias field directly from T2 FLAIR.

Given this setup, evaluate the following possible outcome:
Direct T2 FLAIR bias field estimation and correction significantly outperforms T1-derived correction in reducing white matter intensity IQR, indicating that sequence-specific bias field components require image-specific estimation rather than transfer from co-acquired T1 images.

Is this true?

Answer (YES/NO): NO